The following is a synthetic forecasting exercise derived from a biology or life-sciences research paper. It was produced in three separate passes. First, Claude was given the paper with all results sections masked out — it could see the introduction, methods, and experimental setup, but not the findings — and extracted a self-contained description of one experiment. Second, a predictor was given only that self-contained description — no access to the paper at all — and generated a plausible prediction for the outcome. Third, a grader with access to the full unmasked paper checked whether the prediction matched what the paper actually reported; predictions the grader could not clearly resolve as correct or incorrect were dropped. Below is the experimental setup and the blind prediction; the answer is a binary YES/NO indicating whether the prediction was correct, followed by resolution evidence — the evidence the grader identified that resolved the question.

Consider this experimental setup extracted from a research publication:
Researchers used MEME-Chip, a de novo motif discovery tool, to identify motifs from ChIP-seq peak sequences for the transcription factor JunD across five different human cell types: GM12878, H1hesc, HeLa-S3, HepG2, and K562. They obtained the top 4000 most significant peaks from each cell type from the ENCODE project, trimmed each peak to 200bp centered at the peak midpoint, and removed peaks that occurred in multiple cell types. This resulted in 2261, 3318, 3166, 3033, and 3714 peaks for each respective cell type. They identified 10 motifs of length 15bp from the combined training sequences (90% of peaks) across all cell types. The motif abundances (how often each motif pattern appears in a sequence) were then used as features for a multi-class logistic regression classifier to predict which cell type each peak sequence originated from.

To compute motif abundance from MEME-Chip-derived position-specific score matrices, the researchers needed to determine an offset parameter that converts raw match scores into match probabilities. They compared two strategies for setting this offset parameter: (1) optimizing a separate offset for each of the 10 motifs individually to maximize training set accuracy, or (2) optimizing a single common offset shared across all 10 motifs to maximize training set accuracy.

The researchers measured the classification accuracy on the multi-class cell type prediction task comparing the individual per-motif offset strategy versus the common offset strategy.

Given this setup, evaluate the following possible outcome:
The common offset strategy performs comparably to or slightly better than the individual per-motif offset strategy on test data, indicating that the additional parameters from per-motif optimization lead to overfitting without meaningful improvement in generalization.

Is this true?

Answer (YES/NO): NO